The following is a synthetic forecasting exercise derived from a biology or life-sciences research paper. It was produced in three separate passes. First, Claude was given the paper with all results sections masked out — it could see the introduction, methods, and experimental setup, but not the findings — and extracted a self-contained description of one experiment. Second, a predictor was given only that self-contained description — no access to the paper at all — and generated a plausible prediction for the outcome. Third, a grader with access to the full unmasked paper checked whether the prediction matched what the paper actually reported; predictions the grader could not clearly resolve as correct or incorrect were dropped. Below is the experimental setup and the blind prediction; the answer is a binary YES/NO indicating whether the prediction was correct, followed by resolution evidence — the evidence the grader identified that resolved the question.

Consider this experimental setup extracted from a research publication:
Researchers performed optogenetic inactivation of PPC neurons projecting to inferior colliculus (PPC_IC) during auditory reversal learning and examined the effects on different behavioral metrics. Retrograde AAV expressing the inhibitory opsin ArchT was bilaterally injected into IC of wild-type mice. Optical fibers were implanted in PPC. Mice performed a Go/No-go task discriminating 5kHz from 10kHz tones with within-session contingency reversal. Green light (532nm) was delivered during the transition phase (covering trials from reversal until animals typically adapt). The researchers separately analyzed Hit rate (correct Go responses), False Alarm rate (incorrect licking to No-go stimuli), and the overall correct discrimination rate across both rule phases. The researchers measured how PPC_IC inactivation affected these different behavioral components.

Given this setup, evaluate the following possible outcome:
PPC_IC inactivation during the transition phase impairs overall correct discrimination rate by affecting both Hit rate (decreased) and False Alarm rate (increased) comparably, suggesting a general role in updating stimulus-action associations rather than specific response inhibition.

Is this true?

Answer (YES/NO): NO